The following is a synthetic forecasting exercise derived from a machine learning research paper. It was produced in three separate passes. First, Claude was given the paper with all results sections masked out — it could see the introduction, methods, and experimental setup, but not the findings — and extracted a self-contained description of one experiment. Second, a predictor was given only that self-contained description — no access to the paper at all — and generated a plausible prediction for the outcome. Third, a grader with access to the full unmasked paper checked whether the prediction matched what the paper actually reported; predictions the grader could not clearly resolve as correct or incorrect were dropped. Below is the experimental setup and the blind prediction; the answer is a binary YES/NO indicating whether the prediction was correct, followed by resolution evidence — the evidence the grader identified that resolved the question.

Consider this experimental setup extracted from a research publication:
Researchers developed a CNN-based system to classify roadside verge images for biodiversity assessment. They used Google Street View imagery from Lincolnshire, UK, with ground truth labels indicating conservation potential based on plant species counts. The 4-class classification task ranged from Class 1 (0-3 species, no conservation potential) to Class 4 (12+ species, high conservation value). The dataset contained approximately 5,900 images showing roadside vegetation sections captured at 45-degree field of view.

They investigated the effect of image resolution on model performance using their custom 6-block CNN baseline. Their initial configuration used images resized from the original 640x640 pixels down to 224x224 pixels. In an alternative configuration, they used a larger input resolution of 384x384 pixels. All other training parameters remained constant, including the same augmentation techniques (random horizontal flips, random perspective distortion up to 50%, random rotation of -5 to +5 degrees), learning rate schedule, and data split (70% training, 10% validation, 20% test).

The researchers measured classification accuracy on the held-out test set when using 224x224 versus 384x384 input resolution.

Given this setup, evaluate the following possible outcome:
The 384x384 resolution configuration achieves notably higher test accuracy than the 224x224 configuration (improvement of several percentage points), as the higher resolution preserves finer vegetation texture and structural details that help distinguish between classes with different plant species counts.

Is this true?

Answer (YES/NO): NO